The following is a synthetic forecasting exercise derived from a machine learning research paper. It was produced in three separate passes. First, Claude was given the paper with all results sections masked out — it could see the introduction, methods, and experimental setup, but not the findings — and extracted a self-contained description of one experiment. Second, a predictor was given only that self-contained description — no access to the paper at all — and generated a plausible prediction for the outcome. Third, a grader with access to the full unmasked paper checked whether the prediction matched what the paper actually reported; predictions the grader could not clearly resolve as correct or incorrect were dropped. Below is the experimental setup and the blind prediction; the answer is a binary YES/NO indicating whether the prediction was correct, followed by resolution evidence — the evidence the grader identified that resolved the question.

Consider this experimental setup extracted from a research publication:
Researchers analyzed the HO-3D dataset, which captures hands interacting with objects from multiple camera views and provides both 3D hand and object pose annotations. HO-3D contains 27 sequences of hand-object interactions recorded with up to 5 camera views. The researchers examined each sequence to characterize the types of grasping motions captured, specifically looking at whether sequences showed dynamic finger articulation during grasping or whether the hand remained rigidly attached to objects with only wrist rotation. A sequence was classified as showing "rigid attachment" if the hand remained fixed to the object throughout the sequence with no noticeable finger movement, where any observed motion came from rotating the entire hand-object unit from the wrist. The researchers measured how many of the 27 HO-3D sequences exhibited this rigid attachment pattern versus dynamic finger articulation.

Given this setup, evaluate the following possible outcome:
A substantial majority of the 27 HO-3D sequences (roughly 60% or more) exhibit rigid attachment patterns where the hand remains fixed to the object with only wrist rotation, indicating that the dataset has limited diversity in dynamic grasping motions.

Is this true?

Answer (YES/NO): YES